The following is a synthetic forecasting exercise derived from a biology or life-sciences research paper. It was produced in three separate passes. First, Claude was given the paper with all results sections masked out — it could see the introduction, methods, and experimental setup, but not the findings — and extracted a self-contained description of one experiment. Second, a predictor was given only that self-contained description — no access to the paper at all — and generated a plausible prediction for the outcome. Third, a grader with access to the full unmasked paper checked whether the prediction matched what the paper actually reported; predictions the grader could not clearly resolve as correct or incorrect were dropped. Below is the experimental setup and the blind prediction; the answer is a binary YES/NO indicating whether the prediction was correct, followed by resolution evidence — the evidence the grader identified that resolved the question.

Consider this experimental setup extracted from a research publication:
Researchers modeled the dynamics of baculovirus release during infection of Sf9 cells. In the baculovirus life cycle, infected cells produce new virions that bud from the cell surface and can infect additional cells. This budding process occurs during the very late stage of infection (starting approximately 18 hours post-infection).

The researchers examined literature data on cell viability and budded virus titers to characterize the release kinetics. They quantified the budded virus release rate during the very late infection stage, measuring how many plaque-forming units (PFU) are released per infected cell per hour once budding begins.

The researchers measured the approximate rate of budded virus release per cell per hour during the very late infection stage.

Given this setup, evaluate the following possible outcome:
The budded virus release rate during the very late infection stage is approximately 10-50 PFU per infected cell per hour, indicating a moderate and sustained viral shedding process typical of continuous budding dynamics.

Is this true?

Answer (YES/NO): YES